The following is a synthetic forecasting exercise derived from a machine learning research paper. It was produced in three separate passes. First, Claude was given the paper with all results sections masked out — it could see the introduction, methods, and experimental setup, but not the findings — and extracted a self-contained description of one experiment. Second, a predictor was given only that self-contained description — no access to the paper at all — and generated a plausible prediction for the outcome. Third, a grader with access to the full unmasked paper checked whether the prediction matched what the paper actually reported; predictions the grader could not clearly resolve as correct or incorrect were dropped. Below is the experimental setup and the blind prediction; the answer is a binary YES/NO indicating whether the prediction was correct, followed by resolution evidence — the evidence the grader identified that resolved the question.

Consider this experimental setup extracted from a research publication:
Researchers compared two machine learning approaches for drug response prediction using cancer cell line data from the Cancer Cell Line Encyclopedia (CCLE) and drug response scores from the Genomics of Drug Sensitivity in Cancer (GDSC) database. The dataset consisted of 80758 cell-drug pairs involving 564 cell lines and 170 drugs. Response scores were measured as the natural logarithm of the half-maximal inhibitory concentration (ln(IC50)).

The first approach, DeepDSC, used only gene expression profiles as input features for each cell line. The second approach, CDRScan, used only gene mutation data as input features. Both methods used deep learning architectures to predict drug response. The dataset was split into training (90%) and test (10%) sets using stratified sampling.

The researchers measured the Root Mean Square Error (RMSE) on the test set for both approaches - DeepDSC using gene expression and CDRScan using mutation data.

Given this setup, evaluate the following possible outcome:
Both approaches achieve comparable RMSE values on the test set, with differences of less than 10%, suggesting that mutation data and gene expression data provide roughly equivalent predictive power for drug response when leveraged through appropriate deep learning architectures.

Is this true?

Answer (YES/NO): YES